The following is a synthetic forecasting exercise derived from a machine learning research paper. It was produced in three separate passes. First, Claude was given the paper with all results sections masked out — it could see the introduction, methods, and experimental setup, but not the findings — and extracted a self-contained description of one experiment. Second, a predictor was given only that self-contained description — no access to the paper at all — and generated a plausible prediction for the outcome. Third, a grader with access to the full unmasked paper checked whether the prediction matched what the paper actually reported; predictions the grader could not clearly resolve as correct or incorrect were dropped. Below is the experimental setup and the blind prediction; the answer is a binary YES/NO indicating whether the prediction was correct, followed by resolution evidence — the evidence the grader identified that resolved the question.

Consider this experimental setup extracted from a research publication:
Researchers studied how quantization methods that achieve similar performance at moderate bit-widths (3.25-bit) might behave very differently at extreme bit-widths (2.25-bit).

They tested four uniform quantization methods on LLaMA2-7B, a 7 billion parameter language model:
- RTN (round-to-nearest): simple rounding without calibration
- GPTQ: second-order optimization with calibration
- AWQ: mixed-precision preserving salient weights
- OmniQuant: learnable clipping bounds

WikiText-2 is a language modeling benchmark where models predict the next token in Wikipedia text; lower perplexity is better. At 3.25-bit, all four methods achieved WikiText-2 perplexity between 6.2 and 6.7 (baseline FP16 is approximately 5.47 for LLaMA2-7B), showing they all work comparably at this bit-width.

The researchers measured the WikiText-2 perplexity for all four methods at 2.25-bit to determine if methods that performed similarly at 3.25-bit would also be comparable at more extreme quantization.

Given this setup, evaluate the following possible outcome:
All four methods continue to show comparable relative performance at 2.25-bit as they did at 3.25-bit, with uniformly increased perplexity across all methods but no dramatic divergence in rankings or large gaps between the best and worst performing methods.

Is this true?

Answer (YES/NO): NO